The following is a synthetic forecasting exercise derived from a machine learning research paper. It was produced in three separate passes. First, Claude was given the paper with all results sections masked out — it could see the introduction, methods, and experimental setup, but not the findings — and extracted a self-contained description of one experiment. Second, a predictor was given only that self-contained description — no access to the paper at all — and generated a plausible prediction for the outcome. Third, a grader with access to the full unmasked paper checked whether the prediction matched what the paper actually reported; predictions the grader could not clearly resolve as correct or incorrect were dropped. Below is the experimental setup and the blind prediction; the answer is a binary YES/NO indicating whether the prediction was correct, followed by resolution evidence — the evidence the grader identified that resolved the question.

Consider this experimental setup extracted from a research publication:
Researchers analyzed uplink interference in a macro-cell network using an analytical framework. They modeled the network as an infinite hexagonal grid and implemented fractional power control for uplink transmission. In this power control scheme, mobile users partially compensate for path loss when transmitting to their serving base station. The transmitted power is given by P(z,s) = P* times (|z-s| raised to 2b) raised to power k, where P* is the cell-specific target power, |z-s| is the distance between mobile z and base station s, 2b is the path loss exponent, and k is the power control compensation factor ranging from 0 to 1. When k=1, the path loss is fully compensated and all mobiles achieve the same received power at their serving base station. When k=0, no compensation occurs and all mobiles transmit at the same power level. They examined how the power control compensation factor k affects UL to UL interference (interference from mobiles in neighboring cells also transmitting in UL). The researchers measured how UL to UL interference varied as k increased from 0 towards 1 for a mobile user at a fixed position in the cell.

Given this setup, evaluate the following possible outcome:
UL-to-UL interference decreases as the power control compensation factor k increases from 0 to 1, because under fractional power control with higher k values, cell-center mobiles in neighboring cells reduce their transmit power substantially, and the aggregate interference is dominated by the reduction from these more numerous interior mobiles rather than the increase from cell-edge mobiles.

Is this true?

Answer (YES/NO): NO